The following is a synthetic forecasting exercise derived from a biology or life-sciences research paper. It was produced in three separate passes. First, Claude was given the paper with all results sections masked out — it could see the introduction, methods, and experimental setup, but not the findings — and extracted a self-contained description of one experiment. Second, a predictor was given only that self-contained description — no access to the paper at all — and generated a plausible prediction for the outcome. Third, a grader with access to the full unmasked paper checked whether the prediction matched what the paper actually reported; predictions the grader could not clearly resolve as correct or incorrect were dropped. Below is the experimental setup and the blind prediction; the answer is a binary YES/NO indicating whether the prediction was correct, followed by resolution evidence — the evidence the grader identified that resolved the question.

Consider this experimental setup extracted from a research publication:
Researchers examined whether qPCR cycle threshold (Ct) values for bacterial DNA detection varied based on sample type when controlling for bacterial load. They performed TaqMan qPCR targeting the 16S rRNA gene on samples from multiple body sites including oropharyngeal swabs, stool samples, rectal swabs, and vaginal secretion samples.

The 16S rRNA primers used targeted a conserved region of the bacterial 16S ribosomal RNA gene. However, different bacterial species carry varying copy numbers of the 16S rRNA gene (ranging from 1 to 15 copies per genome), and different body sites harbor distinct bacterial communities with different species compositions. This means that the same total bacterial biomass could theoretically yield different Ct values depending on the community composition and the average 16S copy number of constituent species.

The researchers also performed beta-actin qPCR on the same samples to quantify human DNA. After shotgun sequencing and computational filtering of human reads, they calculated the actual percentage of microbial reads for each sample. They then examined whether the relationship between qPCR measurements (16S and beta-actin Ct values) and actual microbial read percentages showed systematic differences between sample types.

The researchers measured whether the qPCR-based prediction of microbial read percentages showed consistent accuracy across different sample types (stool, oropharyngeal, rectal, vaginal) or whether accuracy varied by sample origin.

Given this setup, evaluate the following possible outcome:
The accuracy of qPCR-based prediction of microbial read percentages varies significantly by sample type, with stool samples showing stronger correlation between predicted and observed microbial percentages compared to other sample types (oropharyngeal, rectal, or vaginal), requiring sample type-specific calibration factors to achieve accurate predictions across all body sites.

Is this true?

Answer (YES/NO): NO